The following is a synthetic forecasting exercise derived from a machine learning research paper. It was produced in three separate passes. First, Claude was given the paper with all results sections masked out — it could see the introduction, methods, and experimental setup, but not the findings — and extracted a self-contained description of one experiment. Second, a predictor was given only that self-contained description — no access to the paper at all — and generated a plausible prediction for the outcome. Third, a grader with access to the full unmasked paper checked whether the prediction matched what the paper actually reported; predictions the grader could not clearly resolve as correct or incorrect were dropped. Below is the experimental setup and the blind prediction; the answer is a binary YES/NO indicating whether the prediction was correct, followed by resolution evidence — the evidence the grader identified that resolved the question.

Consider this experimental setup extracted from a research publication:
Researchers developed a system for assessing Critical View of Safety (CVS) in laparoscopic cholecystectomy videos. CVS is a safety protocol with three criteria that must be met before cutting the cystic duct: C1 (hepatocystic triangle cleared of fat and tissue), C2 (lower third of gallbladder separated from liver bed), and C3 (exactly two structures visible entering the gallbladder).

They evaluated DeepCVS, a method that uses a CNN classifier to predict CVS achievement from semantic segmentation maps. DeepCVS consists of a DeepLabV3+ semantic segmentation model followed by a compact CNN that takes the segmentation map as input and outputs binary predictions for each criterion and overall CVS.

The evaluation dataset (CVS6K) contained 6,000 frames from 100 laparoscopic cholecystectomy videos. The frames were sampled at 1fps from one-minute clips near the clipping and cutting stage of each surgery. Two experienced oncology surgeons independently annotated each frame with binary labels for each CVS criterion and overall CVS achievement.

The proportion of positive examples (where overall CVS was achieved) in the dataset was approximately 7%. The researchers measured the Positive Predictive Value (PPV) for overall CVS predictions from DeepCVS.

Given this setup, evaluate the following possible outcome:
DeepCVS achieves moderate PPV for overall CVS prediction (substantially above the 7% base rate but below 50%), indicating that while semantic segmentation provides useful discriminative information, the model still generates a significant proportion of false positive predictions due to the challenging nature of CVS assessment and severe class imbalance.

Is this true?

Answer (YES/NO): NO